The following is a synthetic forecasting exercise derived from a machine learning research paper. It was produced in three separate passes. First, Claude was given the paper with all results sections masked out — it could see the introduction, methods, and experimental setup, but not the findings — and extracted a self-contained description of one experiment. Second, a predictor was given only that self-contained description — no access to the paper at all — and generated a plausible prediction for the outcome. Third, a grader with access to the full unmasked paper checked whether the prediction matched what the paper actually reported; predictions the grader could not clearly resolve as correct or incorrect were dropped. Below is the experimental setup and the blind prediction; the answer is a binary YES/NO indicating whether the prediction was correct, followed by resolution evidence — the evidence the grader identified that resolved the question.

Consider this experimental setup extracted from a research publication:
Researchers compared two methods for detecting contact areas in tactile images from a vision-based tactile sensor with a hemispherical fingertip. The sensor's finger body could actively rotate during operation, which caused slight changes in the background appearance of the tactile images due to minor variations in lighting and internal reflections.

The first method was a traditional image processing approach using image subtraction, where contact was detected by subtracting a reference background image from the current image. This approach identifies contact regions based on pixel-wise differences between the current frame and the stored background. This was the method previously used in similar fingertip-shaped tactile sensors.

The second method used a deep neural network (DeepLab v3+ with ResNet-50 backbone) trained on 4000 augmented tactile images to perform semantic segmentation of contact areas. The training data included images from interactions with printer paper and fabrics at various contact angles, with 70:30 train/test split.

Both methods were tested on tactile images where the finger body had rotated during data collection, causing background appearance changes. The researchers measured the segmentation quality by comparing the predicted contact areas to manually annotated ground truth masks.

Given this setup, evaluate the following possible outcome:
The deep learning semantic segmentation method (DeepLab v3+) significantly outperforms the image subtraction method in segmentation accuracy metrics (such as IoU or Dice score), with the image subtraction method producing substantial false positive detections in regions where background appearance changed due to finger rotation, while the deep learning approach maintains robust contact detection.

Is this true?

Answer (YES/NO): YES